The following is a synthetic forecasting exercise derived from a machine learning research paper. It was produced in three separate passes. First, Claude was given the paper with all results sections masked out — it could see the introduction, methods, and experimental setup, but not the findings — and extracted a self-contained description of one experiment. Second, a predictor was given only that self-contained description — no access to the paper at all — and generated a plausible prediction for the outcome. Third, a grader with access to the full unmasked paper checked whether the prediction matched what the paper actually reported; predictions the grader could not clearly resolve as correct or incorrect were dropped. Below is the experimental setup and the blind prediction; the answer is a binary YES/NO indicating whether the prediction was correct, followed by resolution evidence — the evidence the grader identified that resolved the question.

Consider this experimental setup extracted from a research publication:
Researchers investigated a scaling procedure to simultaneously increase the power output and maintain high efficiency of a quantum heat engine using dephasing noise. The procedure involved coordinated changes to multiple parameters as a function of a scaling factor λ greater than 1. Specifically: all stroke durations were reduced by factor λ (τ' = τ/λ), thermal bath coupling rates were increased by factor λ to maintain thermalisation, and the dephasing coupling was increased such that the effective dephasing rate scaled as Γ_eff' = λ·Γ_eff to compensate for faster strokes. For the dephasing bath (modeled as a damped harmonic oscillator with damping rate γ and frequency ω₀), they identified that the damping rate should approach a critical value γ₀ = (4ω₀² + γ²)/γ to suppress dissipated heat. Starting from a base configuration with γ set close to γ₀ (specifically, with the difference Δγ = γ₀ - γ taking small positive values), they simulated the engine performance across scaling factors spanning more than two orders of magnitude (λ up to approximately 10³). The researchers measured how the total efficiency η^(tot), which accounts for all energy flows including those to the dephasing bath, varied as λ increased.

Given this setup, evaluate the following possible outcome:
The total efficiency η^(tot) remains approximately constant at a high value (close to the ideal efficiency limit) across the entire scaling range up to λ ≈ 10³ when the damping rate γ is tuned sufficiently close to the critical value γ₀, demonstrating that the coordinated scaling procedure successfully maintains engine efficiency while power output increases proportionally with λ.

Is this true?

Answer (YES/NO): NO